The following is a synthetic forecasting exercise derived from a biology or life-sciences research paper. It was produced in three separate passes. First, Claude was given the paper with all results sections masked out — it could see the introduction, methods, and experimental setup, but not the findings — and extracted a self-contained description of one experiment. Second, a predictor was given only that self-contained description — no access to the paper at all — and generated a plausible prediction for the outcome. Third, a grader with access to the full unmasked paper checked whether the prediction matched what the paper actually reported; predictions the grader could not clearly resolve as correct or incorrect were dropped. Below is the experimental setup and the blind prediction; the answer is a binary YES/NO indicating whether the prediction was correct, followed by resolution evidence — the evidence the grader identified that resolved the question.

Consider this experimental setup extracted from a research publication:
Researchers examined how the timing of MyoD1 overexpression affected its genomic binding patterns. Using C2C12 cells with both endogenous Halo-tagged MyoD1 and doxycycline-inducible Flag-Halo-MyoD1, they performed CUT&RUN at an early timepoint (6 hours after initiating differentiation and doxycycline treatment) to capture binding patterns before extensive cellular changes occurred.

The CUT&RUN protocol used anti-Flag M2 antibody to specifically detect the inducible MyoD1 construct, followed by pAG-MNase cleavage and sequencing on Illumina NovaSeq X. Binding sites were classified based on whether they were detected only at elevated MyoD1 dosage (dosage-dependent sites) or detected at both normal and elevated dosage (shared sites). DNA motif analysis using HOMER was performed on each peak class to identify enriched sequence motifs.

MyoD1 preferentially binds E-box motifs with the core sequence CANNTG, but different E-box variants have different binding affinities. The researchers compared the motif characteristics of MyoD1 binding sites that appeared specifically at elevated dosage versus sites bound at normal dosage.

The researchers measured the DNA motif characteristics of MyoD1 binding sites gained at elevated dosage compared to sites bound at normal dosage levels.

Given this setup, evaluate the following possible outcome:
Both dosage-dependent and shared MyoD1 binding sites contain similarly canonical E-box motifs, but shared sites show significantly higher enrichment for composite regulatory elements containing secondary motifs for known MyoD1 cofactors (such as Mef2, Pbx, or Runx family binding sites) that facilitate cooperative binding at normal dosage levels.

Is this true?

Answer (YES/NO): NO